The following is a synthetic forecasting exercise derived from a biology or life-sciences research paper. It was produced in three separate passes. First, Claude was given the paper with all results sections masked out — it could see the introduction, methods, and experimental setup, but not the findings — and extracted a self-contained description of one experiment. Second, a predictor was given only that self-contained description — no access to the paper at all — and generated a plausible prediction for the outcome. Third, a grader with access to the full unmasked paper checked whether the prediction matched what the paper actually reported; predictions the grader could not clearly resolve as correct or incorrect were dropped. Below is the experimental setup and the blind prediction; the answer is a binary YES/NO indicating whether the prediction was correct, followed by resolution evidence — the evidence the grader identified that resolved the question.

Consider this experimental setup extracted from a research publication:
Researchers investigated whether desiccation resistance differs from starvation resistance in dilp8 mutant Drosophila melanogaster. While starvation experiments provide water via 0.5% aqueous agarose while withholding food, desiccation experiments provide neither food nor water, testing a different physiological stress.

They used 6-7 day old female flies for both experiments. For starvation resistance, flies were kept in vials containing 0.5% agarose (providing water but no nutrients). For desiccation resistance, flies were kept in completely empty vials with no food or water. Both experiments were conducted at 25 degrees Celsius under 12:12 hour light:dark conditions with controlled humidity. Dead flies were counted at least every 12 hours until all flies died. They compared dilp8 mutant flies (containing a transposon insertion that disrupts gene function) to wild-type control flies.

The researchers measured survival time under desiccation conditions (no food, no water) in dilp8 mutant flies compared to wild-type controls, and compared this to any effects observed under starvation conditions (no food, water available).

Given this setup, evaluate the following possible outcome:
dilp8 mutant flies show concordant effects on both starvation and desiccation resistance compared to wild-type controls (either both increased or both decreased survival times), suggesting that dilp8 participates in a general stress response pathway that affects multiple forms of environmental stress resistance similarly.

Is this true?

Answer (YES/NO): YES